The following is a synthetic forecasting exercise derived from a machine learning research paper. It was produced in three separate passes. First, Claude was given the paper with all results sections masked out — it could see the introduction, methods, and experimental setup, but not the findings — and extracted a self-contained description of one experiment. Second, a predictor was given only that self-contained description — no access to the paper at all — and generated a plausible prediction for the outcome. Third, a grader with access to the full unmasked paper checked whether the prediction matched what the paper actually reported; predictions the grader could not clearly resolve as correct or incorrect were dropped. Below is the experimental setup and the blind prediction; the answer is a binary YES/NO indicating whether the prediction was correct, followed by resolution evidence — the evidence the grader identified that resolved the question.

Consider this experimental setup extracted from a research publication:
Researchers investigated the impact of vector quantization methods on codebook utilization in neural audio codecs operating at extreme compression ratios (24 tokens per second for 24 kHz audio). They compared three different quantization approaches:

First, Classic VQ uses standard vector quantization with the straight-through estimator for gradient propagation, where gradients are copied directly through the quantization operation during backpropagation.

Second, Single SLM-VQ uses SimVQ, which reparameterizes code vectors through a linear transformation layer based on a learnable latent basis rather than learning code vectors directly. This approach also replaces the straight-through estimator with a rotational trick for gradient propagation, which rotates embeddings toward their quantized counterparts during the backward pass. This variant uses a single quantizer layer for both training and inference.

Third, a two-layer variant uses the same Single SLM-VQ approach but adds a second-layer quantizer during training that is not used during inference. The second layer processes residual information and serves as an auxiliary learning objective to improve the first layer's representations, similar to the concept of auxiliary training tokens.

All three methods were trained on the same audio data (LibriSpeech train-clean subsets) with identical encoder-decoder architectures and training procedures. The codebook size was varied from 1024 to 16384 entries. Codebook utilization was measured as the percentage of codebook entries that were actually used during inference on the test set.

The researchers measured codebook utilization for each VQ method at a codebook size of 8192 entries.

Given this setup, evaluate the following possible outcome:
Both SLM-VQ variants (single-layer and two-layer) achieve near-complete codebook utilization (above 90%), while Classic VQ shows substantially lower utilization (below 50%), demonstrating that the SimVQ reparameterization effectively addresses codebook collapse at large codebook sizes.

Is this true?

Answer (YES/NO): NO